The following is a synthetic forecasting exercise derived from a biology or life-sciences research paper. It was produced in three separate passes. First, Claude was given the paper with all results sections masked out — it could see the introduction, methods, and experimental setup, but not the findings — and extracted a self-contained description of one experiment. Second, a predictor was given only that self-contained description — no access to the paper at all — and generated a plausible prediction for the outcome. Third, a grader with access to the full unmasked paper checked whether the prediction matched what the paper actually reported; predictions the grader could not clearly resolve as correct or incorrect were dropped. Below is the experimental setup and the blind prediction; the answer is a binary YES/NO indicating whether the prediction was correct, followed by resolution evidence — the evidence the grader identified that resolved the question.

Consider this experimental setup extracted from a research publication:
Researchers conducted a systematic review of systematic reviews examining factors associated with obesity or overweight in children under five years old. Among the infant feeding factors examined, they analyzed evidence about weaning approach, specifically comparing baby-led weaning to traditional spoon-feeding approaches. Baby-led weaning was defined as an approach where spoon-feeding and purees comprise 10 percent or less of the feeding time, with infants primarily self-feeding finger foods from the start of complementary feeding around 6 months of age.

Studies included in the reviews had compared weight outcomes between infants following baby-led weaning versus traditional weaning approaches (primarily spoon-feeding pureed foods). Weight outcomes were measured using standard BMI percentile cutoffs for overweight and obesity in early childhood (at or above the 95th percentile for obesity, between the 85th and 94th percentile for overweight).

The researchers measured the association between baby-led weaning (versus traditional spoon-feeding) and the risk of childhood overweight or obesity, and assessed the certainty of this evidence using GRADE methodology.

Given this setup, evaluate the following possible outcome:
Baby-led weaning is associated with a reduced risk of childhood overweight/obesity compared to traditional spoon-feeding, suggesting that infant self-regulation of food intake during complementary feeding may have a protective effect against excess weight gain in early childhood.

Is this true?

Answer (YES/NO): NO